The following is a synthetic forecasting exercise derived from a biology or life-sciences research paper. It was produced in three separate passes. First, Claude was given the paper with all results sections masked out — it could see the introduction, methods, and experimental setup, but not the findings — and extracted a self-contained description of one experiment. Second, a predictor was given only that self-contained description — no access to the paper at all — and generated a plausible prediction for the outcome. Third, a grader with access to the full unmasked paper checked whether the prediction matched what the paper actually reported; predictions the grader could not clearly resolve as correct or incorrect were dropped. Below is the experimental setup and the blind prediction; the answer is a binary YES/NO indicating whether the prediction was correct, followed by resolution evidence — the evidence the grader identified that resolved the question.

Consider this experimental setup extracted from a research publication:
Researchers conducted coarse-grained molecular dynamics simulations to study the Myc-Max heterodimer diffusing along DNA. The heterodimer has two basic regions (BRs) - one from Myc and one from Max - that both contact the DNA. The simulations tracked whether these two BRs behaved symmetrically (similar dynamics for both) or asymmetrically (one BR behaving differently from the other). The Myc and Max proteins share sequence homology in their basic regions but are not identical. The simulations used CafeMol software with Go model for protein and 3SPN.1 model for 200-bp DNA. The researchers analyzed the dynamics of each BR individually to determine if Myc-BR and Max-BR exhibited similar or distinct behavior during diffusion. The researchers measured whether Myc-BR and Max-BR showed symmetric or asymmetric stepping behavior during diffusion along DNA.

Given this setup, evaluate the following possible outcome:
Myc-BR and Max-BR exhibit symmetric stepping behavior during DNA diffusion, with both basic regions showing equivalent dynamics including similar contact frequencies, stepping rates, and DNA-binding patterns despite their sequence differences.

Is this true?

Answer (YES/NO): YES